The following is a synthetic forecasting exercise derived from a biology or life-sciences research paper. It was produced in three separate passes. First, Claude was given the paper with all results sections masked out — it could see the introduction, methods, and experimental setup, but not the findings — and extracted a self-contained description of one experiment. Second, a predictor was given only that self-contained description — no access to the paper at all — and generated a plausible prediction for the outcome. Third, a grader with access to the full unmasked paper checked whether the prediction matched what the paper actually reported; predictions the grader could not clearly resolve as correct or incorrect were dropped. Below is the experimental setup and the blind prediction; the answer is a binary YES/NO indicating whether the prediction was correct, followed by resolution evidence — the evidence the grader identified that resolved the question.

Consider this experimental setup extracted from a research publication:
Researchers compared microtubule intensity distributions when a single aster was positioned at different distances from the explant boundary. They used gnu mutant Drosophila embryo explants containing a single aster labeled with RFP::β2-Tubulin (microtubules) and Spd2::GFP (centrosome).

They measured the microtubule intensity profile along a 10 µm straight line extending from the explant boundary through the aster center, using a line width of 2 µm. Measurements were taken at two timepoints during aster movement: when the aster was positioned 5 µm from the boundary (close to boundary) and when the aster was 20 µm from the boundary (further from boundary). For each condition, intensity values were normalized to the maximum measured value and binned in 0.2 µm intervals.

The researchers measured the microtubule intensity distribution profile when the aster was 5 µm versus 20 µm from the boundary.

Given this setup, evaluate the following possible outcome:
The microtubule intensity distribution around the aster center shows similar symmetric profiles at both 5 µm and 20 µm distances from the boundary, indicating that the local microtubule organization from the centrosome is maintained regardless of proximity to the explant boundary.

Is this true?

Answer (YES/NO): NO